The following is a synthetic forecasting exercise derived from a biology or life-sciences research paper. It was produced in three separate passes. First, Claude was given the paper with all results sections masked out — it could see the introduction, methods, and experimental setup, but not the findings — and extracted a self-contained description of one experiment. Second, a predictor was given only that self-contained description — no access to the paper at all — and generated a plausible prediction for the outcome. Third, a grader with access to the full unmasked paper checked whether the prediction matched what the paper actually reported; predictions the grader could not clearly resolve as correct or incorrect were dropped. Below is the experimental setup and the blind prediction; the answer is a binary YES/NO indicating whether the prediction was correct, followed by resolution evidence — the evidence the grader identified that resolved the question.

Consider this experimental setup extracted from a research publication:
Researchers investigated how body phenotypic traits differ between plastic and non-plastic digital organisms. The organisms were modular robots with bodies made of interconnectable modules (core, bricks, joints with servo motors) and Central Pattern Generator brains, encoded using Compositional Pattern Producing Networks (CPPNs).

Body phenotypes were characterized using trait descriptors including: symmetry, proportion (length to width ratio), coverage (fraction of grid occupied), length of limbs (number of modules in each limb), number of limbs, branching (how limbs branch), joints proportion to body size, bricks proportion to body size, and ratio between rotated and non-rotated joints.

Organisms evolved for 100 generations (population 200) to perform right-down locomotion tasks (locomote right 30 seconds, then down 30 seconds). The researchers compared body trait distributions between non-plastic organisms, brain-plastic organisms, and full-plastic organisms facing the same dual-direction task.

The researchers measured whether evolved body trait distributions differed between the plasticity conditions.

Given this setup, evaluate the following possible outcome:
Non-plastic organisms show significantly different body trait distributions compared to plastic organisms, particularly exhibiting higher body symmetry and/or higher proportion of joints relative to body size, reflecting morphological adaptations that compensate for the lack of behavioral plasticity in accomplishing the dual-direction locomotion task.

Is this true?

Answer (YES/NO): NO